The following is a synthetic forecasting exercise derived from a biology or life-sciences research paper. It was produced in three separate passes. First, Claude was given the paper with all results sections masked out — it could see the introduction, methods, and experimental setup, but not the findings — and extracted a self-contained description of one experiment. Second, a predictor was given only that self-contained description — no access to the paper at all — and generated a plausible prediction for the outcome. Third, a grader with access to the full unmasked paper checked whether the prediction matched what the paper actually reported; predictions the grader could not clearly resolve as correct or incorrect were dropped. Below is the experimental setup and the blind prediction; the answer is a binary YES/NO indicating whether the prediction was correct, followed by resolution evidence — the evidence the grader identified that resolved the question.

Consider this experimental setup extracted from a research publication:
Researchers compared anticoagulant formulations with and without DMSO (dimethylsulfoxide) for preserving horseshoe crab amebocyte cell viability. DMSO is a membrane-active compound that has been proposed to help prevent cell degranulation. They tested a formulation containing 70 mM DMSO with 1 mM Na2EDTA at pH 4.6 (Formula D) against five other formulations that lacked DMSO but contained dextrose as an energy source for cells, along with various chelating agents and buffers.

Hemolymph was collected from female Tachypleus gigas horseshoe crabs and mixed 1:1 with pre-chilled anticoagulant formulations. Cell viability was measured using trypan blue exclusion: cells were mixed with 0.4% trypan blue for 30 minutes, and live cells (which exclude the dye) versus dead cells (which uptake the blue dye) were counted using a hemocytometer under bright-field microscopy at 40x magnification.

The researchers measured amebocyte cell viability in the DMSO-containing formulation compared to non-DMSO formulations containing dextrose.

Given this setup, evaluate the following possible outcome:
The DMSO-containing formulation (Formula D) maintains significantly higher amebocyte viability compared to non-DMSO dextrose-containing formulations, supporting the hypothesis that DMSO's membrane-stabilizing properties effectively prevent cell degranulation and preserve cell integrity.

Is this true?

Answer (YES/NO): NO